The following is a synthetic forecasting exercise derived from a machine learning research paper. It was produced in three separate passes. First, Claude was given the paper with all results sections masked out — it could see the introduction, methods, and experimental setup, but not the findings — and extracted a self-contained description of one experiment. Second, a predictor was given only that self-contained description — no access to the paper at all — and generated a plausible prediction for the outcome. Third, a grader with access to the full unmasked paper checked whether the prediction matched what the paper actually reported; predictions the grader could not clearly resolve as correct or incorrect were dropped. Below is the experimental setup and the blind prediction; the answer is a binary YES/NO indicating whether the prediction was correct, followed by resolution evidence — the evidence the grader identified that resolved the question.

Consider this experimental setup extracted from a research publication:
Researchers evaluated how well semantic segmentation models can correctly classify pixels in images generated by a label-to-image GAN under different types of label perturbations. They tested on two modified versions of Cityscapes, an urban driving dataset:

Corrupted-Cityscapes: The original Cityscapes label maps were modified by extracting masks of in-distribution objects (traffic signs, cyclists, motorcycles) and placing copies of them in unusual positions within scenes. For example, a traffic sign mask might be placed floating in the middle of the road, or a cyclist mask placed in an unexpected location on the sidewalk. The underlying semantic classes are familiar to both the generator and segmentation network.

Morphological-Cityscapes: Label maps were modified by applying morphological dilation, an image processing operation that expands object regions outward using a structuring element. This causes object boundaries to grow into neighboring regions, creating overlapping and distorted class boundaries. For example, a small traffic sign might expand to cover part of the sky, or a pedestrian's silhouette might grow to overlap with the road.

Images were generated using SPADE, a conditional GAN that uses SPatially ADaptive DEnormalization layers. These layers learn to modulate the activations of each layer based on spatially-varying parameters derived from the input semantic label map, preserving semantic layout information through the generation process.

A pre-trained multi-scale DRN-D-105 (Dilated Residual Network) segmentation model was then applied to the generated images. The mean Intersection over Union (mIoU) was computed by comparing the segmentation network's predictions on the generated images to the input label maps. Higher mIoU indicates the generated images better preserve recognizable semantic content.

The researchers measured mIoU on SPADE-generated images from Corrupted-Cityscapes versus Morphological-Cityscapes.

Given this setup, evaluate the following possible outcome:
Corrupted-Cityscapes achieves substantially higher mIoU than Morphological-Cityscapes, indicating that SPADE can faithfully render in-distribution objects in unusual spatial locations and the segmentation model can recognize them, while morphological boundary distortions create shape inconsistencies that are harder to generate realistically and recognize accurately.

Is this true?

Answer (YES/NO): NO